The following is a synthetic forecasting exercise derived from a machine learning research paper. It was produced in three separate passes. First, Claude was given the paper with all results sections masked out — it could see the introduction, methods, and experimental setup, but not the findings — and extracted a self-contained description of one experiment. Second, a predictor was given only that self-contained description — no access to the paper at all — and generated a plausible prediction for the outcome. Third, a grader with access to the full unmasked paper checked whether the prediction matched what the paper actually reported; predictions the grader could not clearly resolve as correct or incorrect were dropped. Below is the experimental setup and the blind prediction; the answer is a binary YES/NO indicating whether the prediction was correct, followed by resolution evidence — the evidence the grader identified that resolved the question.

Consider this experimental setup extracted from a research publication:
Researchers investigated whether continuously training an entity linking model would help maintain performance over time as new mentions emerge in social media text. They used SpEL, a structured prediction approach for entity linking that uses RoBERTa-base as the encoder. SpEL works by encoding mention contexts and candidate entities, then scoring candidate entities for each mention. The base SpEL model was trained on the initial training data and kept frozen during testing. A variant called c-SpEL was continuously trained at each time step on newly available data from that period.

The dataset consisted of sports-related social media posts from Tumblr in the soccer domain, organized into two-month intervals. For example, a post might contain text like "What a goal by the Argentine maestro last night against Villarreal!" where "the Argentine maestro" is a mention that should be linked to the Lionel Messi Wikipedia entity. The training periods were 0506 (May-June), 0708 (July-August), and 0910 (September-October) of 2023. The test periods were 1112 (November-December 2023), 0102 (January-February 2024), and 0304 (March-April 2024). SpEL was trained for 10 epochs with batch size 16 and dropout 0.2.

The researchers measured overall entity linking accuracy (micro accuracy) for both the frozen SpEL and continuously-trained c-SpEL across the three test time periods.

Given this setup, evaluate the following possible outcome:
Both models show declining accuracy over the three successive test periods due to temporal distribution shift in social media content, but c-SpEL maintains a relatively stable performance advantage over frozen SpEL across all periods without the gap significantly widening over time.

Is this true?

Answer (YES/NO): NO